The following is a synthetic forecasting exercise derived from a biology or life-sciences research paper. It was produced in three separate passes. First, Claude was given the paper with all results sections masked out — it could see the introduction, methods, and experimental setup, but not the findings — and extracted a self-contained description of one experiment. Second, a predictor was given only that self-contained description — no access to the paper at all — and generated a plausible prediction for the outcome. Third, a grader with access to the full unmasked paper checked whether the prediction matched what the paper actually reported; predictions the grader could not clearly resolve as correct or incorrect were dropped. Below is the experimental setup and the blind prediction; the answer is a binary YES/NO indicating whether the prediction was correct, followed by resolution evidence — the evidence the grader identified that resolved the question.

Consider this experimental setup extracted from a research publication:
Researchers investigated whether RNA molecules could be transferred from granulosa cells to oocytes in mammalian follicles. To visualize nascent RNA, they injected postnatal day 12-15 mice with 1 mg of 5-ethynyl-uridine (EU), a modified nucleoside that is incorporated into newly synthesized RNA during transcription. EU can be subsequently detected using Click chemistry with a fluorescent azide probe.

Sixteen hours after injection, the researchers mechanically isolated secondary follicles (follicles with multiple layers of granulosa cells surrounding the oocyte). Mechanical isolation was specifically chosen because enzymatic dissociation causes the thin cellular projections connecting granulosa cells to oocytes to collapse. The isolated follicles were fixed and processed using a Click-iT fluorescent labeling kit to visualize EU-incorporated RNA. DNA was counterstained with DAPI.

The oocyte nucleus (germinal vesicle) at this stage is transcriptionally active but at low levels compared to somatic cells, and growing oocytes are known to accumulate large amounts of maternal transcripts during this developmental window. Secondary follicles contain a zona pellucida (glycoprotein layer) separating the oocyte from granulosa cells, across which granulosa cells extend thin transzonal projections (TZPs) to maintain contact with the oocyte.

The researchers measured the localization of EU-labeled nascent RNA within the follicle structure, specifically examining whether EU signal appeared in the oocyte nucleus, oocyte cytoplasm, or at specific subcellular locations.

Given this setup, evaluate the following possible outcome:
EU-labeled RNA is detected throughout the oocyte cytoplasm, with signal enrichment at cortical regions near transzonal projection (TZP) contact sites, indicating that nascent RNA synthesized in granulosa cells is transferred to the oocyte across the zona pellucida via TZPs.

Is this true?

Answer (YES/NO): NO